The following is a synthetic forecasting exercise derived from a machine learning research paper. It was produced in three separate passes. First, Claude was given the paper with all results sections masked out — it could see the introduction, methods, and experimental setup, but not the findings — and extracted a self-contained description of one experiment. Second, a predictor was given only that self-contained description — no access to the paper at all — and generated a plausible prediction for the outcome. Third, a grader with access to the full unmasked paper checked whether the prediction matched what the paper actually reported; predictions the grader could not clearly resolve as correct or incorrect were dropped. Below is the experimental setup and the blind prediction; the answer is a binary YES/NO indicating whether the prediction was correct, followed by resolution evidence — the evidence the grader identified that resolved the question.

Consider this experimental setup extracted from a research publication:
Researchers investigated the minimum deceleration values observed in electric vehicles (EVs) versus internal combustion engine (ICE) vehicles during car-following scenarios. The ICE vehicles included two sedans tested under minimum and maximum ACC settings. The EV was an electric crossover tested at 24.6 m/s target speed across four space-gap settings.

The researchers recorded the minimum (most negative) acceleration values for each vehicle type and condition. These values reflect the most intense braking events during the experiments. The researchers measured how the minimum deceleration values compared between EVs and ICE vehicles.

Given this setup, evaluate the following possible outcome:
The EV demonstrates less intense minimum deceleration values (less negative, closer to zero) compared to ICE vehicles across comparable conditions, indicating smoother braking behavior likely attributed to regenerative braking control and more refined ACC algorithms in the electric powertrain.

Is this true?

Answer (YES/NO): NO